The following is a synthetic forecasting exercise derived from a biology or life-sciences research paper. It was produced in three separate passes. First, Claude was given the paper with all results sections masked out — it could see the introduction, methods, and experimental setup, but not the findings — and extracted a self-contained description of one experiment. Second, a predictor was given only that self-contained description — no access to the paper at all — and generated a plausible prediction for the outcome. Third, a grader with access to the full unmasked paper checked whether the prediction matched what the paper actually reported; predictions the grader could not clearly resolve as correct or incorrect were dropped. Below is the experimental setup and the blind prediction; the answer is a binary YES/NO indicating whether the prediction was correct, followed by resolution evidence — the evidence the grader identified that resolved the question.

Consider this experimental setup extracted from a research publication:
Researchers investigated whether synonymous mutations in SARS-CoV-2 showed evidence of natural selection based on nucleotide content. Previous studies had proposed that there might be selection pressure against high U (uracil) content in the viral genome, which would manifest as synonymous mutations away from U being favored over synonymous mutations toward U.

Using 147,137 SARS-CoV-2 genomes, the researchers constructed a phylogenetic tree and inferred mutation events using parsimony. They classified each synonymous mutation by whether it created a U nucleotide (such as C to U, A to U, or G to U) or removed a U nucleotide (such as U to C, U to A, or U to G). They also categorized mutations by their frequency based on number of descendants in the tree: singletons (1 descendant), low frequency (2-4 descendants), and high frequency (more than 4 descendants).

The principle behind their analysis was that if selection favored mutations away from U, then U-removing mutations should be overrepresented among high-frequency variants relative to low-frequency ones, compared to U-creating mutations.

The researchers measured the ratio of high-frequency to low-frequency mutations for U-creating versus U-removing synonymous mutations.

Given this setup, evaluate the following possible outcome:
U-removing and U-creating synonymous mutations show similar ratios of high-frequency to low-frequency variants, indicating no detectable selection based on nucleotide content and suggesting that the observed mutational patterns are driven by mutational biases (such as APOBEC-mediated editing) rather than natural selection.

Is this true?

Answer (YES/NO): NO